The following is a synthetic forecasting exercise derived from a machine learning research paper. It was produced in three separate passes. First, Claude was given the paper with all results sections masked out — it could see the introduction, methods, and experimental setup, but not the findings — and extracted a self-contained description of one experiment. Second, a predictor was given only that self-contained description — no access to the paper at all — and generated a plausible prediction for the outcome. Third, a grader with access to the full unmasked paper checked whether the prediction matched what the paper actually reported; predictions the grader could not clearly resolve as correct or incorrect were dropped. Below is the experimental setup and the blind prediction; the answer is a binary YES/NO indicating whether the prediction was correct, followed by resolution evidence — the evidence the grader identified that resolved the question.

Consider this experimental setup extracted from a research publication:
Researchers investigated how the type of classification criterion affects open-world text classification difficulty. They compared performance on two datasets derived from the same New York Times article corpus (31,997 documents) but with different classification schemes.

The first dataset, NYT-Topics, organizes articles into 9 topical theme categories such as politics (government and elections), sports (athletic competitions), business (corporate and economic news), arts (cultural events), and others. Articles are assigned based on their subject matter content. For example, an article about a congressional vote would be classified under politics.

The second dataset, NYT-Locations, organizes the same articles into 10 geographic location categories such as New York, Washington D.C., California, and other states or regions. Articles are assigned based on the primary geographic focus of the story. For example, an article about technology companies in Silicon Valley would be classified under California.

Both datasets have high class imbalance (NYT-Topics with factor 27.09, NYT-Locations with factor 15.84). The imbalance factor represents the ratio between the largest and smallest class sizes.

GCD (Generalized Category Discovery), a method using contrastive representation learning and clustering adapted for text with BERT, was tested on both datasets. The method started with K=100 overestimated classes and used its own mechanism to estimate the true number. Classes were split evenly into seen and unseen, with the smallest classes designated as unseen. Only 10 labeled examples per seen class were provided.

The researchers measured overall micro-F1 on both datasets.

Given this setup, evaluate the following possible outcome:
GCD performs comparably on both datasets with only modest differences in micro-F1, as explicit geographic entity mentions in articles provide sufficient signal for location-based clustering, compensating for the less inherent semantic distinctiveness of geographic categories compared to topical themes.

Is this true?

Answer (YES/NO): NO